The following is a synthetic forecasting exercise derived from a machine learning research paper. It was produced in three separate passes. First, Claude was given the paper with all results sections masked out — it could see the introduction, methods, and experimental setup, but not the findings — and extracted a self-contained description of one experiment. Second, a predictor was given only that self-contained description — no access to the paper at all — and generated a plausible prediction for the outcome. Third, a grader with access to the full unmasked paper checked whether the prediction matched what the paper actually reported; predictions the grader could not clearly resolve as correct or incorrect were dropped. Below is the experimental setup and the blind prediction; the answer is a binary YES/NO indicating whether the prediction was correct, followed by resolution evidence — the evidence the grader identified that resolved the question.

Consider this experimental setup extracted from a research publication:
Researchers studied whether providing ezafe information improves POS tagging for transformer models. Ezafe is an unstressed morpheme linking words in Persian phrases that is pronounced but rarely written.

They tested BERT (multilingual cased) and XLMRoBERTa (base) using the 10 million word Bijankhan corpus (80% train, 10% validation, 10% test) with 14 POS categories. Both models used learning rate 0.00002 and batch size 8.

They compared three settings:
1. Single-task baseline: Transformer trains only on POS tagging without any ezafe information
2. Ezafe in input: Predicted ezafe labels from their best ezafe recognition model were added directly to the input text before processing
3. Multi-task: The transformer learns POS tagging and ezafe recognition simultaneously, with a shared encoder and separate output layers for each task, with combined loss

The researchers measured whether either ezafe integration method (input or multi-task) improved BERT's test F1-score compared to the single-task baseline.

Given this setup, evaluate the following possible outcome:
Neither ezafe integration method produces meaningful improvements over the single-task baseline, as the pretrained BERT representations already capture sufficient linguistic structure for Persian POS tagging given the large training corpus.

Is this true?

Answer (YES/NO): YES